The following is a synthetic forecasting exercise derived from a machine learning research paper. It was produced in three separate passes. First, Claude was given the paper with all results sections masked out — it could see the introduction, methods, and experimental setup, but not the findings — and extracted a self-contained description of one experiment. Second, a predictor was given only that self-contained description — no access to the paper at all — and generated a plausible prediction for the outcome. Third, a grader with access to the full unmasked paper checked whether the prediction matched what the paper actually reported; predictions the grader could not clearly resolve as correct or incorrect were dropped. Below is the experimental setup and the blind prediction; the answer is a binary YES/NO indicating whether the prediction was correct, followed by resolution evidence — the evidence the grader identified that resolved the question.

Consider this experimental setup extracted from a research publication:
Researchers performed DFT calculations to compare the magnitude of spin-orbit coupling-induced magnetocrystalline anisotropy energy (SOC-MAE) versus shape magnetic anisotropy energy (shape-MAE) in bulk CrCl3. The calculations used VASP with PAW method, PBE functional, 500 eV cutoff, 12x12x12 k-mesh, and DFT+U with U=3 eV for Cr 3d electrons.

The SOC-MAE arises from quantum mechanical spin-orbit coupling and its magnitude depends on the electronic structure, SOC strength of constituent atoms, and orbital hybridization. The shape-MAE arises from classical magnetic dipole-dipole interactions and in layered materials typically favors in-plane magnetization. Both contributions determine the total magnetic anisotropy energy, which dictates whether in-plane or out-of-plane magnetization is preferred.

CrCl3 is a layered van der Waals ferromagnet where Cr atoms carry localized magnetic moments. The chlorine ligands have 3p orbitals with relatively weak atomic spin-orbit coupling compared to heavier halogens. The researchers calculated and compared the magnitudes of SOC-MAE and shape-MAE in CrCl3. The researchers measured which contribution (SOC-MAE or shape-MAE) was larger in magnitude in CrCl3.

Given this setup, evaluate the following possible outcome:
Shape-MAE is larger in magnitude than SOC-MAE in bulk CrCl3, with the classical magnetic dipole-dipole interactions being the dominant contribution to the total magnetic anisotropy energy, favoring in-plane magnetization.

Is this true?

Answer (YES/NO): YES